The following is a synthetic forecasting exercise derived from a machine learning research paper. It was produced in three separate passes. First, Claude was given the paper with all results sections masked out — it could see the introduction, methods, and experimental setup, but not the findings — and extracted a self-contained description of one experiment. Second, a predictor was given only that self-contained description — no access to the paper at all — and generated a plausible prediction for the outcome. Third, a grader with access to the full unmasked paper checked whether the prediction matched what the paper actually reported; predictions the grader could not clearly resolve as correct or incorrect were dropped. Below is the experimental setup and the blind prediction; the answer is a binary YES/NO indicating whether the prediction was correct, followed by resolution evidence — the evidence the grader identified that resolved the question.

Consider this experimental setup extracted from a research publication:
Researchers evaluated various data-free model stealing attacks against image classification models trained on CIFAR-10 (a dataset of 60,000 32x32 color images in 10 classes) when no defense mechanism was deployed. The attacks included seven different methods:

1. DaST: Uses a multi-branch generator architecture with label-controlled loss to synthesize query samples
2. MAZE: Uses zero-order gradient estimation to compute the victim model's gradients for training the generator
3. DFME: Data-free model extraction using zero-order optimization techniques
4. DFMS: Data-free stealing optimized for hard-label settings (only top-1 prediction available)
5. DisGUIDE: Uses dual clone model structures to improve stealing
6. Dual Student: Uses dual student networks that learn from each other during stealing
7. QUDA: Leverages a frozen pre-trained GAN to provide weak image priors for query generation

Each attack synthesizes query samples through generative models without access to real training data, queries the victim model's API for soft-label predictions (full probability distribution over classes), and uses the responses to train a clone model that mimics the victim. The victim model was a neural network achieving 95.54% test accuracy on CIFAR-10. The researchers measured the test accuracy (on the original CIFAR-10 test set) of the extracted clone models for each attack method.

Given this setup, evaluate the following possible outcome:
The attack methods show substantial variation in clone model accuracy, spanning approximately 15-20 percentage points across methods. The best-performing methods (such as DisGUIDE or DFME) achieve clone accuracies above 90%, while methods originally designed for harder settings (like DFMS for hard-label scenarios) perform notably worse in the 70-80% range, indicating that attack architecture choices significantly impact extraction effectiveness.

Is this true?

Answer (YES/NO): NO